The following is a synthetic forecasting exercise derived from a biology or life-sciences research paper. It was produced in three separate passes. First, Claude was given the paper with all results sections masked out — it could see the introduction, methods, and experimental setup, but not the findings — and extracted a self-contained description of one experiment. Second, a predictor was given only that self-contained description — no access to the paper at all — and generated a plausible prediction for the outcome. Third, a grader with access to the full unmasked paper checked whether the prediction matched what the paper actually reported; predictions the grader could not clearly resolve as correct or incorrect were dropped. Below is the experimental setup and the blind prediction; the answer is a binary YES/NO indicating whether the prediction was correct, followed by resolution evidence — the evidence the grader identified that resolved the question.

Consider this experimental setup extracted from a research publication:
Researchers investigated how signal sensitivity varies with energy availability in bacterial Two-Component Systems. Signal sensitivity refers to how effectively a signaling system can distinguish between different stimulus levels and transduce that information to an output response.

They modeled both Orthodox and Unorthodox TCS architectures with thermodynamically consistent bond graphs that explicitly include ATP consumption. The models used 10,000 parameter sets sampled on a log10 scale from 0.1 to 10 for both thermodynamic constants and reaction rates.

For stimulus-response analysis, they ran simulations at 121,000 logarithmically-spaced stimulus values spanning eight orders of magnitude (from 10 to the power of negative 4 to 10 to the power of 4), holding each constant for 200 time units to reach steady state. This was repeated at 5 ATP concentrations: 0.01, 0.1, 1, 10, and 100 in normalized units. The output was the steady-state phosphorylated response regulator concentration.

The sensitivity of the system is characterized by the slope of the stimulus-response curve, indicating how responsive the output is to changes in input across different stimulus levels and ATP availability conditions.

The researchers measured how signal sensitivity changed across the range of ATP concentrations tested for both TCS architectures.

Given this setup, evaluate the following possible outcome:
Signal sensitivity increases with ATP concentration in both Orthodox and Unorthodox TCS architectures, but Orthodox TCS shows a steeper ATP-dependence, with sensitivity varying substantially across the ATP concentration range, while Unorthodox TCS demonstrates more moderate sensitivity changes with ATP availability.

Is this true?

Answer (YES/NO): NO